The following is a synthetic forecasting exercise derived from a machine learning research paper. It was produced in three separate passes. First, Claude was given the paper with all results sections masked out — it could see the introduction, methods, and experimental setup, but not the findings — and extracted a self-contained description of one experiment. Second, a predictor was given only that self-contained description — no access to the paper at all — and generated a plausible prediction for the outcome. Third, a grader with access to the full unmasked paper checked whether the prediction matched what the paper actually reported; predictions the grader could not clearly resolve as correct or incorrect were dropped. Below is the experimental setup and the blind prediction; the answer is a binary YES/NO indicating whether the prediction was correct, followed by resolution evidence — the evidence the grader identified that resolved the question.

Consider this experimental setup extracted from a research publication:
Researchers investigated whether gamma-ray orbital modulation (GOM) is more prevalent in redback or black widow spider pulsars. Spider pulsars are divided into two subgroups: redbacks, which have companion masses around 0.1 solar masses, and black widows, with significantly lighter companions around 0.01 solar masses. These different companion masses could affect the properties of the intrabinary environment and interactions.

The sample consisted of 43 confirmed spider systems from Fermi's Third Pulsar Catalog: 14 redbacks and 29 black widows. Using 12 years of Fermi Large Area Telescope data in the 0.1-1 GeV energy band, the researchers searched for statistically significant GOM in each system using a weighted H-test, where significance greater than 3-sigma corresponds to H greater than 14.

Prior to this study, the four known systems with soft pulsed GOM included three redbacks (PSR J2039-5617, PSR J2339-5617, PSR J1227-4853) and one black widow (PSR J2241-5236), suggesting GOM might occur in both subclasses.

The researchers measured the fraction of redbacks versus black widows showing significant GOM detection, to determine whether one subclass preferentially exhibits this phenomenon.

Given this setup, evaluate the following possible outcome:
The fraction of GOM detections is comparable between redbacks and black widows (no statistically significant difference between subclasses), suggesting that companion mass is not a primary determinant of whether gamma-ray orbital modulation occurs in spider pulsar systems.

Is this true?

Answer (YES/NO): NO